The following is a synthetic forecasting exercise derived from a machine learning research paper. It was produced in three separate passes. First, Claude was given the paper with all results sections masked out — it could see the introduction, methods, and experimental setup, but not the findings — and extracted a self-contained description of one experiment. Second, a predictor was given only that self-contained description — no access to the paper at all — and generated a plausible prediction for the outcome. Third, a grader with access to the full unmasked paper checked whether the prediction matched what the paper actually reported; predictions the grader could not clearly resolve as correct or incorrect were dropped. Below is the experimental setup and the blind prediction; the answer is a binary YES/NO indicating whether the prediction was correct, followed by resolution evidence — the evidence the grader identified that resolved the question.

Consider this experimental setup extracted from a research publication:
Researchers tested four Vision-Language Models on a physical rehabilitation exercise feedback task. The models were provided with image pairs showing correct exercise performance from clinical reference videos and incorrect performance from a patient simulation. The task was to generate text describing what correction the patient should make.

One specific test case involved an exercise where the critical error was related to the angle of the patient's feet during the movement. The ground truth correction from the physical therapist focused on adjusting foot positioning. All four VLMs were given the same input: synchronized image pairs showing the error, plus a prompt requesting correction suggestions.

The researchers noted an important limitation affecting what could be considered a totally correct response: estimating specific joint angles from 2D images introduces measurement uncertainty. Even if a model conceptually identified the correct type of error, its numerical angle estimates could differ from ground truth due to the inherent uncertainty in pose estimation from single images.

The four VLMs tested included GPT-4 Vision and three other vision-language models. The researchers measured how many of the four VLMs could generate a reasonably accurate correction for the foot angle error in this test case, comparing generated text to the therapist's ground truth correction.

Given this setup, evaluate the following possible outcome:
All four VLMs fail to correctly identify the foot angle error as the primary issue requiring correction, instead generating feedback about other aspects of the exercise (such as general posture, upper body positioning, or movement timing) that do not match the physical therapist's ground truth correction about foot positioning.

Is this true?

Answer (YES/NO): NO